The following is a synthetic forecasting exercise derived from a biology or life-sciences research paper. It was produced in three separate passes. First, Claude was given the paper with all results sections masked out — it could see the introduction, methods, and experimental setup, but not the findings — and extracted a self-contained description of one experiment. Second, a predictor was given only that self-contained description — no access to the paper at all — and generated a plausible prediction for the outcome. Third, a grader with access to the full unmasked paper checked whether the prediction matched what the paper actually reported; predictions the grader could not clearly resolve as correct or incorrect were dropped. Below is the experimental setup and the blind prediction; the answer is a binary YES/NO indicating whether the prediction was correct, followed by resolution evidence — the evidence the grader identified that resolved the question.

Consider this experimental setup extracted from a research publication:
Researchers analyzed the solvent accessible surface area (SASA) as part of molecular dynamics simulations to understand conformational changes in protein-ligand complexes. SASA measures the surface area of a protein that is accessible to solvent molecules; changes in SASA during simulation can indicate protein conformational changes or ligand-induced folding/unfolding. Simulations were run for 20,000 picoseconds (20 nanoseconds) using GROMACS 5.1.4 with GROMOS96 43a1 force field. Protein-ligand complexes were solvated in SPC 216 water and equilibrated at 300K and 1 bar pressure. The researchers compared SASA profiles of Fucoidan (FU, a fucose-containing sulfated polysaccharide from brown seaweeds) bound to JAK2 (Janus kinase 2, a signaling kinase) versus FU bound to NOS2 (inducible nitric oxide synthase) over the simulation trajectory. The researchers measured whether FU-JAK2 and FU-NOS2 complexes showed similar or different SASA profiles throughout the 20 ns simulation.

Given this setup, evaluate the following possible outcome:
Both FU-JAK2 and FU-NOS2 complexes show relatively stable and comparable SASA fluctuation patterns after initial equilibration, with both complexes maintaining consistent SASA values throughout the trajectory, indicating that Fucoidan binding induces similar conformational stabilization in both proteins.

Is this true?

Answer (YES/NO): NO